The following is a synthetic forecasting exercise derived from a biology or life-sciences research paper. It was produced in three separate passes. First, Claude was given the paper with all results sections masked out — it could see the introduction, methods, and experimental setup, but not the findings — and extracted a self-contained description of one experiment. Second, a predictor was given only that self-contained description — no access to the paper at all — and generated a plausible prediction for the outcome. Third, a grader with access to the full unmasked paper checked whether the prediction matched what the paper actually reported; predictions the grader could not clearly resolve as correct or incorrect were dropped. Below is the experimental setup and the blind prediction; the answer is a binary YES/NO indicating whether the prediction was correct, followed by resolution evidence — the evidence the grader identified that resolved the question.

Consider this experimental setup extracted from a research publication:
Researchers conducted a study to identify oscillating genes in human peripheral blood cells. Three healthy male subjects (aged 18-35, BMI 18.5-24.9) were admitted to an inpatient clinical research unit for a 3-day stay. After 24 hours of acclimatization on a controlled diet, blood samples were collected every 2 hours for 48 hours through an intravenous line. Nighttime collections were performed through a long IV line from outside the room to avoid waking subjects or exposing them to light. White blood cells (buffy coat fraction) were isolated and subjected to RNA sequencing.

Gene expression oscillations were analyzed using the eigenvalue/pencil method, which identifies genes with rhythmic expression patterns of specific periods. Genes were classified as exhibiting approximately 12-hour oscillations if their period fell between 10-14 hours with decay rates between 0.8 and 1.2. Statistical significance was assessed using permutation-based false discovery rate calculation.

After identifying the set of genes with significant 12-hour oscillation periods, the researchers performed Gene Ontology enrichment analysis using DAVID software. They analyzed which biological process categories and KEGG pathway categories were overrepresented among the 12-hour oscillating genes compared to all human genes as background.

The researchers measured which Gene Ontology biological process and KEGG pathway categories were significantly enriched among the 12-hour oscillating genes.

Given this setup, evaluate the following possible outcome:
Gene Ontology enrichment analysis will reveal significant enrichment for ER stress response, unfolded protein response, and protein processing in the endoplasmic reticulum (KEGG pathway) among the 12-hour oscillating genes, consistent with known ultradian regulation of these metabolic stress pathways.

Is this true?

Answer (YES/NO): NO